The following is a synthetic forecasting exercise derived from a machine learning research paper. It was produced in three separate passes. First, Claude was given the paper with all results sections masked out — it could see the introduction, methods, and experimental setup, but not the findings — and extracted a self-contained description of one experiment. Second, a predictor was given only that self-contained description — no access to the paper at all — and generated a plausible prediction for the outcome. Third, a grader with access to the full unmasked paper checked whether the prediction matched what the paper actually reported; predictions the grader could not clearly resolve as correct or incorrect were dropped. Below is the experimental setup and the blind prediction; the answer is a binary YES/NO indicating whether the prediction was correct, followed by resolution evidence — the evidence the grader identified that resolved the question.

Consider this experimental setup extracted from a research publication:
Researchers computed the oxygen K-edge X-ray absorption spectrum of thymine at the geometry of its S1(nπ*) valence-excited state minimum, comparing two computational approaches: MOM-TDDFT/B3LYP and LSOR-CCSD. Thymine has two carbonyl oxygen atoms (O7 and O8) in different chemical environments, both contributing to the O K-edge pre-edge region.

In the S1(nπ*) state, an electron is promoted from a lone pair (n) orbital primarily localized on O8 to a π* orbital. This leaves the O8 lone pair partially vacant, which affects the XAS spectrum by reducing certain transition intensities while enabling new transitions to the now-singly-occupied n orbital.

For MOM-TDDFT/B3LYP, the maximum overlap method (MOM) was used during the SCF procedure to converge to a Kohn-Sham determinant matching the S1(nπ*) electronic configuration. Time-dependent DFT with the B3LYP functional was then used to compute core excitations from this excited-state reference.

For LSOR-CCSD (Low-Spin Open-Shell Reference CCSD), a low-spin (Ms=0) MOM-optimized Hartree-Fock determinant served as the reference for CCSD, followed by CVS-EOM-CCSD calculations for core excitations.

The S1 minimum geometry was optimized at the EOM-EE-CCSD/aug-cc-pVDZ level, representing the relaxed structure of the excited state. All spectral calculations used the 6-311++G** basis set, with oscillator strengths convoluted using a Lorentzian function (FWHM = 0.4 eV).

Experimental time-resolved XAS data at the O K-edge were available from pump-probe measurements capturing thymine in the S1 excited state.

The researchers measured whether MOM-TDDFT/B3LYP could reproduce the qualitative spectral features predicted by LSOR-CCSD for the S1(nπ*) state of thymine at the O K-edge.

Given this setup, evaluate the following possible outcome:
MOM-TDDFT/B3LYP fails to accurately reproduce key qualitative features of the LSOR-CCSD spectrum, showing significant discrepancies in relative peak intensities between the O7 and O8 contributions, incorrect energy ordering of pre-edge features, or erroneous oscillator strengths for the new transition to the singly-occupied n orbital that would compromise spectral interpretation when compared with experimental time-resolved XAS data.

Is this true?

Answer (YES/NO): NO